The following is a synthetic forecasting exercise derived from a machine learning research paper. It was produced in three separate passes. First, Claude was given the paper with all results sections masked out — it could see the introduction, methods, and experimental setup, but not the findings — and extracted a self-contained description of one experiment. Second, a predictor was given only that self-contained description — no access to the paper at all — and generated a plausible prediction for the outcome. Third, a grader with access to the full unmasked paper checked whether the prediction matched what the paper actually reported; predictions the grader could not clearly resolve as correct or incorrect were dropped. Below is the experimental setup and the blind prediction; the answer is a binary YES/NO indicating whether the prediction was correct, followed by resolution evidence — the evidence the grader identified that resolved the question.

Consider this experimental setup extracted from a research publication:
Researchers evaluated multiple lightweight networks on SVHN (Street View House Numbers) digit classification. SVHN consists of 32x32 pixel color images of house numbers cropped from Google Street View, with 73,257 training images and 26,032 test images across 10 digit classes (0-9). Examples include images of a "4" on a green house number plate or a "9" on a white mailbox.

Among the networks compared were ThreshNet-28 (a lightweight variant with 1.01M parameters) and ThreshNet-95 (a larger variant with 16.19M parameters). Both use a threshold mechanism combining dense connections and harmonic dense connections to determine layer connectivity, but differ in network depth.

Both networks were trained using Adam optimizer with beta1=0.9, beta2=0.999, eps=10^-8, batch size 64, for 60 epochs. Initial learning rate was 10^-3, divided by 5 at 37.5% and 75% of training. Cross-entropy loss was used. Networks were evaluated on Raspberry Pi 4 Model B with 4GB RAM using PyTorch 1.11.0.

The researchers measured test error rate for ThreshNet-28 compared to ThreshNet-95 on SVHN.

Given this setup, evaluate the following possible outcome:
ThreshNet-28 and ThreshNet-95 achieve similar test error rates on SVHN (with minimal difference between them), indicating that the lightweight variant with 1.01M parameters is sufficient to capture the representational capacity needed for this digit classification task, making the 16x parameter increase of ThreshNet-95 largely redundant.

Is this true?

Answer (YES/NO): NO